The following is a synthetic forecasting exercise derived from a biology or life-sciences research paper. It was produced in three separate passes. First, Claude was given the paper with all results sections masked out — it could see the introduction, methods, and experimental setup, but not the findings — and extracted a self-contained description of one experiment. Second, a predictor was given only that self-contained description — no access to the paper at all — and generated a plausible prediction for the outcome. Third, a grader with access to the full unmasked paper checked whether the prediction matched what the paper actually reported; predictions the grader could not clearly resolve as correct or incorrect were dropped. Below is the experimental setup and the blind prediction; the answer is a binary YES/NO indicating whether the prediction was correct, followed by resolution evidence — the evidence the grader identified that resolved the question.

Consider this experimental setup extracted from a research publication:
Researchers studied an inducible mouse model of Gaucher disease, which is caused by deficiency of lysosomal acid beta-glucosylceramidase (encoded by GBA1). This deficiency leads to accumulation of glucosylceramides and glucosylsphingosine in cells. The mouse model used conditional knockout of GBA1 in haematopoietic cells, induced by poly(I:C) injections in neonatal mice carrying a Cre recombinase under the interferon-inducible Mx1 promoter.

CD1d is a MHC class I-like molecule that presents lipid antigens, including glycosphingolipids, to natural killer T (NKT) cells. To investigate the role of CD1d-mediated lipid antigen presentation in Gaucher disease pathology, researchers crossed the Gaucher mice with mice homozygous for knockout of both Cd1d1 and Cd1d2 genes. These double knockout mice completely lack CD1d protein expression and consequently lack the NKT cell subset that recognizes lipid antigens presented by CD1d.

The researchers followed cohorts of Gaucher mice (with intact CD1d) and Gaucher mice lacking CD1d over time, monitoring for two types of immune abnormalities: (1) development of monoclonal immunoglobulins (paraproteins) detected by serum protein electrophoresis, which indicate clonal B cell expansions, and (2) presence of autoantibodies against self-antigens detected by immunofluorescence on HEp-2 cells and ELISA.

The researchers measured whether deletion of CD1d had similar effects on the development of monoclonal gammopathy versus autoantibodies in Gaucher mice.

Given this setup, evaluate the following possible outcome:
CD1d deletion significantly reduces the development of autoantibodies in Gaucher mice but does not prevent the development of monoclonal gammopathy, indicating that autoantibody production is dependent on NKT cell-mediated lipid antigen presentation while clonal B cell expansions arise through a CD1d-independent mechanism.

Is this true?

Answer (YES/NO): YES